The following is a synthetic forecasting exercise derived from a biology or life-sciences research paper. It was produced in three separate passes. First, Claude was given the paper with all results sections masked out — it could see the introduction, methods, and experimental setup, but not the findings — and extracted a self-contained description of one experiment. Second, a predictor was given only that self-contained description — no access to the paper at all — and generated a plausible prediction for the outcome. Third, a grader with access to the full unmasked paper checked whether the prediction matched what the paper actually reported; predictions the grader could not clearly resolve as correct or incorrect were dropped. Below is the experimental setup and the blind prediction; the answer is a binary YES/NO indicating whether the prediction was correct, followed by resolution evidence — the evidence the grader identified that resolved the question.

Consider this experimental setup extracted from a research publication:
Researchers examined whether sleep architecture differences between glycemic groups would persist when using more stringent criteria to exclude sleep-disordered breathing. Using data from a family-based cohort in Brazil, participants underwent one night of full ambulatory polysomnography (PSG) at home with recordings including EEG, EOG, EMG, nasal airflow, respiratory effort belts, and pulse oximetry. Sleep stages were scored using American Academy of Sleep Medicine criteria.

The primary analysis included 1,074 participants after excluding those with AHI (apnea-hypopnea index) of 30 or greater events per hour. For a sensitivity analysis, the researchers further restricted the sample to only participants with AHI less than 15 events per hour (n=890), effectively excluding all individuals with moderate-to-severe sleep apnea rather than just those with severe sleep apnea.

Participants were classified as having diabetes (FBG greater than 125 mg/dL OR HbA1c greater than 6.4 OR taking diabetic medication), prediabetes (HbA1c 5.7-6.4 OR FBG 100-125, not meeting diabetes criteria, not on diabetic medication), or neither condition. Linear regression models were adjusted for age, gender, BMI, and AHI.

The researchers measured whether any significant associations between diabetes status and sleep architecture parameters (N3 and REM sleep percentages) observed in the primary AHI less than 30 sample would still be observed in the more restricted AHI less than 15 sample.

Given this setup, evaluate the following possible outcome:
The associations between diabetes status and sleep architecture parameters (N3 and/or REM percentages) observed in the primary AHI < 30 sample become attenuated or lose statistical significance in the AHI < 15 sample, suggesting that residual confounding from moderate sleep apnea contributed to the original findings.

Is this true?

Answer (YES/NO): NO